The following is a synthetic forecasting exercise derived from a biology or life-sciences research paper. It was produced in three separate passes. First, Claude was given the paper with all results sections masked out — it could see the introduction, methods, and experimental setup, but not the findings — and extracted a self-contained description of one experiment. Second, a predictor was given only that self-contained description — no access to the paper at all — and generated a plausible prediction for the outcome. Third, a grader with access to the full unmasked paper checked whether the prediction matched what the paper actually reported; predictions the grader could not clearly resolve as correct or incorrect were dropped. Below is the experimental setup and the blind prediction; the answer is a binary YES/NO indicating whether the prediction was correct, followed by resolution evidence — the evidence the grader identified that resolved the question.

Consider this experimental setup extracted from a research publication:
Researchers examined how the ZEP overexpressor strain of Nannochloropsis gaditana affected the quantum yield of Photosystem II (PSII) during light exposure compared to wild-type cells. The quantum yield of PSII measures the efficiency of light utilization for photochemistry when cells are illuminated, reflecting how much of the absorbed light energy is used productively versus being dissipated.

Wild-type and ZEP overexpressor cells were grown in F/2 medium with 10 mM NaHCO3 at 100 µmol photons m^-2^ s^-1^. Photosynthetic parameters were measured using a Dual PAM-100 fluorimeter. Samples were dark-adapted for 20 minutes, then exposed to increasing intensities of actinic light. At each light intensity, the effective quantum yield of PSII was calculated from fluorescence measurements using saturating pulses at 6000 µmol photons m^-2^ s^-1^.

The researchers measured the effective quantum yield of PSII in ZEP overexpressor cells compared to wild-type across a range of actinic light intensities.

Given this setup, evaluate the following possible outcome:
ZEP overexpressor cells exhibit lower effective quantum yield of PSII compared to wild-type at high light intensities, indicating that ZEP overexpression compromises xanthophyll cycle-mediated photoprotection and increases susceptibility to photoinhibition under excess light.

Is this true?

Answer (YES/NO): NO